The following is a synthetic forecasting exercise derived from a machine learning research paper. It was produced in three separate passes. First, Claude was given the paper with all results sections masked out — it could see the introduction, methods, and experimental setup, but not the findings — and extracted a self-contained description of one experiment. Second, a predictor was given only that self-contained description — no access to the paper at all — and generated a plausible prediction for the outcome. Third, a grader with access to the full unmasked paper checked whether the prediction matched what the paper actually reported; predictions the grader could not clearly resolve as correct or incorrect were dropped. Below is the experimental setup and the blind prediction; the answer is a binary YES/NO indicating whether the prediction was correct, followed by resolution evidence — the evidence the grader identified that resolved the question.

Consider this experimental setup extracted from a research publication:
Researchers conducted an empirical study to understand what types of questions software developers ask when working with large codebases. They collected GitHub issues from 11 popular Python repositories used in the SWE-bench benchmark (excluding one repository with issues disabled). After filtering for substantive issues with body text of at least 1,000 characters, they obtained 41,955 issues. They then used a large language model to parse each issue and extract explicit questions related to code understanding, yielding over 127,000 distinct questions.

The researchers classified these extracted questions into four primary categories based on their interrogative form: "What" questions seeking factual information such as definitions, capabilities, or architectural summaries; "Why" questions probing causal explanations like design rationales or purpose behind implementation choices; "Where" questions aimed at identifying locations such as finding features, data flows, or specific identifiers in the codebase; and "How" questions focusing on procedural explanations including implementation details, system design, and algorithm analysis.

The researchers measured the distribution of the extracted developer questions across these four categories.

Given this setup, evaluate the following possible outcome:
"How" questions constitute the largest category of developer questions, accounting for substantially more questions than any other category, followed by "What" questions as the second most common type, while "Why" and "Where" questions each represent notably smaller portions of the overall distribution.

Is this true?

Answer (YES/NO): NO